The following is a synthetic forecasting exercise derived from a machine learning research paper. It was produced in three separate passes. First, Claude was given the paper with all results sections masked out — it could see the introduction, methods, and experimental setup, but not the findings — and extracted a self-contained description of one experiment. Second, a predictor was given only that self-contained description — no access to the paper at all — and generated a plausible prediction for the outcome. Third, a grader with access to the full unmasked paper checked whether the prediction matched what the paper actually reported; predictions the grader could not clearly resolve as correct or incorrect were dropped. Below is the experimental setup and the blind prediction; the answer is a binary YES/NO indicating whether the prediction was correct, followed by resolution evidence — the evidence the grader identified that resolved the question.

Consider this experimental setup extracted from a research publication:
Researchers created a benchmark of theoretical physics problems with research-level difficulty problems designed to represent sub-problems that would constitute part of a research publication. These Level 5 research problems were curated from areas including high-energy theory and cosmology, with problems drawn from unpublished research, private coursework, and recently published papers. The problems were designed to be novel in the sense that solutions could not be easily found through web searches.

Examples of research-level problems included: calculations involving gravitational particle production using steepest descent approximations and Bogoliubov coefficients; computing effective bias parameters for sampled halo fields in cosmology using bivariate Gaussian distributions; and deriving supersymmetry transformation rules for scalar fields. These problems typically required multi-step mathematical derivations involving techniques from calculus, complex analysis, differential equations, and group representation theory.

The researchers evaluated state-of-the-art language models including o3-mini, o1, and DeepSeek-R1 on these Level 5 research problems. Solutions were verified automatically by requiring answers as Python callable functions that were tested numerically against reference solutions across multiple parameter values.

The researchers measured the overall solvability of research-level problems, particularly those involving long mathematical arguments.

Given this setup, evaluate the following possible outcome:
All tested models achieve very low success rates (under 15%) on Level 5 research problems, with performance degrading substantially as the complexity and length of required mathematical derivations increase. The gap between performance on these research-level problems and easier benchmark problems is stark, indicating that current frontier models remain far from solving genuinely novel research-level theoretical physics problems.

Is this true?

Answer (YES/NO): NO